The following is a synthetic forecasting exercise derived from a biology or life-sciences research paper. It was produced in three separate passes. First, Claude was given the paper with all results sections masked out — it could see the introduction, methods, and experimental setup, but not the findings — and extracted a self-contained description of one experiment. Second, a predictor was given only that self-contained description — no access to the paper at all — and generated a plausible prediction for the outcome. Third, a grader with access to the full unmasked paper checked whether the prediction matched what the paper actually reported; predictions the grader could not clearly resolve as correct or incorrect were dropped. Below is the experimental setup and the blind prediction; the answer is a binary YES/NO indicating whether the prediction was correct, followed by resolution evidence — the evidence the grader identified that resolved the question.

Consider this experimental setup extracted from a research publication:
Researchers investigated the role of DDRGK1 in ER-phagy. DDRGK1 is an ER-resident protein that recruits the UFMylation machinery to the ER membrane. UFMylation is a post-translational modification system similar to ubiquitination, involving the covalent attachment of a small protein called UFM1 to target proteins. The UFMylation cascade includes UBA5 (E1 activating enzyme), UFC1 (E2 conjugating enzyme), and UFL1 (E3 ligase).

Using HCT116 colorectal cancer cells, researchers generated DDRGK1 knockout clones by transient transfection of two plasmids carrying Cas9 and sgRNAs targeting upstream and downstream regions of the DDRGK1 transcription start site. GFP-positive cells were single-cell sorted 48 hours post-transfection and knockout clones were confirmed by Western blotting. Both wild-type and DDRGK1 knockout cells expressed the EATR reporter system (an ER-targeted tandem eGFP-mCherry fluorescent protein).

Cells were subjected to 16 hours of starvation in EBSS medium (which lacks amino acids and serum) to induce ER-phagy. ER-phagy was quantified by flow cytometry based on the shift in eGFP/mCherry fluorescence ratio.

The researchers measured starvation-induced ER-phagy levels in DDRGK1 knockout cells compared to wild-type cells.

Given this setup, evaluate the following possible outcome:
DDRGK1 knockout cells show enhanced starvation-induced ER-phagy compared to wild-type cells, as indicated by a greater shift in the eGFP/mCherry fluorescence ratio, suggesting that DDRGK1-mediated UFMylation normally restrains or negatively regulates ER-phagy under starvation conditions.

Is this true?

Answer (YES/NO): NO